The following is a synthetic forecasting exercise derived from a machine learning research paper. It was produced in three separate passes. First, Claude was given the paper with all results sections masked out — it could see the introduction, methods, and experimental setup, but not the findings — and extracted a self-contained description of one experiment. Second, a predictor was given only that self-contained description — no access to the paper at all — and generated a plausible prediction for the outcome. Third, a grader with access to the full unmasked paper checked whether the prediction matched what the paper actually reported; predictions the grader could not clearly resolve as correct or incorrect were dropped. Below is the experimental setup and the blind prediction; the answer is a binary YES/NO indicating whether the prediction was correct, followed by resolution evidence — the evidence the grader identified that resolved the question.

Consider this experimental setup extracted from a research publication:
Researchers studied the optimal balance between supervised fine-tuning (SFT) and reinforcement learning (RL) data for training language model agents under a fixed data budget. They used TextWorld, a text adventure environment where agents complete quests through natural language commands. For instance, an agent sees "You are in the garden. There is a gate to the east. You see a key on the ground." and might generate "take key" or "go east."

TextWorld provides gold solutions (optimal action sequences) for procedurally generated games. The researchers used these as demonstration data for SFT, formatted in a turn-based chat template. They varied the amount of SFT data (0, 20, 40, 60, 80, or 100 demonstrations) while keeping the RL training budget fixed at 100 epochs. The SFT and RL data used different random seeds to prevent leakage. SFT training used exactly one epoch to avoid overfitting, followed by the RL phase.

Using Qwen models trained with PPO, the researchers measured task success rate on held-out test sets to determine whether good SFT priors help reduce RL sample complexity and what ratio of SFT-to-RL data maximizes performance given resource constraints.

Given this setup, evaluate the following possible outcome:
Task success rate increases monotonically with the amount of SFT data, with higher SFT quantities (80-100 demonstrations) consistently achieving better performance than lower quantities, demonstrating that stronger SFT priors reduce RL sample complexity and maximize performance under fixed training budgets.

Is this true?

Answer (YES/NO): NO